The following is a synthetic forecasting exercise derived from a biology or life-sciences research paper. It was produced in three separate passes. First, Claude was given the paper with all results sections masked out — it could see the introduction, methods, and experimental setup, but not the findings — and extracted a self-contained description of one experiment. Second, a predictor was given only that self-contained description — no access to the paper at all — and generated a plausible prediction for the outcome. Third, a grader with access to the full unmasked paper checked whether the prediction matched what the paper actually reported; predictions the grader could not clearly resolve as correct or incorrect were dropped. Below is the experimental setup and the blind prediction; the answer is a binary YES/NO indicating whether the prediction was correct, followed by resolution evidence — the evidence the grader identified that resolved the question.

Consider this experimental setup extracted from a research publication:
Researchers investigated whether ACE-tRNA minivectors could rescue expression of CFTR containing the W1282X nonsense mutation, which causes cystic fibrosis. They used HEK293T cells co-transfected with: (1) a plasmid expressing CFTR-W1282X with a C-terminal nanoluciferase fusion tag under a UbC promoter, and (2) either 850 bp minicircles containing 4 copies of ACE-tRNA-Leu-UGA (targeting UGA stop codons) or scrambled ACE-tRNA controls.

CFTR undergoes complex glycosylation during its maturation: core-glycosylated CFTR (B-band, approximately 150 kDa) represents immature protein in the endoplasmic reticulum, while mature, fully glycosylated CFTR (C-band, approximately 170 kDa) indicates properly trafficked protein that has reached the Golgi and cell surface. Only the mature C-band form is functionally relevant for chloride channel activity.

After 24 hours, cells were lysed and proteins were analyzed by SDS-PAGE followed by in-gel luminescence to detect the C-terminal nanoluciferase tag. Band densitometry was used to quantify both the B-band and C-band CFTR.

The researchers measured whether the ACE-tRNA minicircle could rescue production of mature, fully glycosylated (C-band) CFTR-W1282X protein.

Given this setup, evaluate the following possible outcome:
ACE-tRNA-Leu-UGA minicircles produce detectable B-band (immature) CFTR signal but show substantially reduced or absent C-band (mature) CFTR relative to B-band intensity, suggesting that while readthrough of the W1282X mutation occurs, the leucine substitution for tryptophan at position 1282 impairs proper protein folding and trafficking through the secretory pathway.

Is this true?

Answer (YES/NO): NO